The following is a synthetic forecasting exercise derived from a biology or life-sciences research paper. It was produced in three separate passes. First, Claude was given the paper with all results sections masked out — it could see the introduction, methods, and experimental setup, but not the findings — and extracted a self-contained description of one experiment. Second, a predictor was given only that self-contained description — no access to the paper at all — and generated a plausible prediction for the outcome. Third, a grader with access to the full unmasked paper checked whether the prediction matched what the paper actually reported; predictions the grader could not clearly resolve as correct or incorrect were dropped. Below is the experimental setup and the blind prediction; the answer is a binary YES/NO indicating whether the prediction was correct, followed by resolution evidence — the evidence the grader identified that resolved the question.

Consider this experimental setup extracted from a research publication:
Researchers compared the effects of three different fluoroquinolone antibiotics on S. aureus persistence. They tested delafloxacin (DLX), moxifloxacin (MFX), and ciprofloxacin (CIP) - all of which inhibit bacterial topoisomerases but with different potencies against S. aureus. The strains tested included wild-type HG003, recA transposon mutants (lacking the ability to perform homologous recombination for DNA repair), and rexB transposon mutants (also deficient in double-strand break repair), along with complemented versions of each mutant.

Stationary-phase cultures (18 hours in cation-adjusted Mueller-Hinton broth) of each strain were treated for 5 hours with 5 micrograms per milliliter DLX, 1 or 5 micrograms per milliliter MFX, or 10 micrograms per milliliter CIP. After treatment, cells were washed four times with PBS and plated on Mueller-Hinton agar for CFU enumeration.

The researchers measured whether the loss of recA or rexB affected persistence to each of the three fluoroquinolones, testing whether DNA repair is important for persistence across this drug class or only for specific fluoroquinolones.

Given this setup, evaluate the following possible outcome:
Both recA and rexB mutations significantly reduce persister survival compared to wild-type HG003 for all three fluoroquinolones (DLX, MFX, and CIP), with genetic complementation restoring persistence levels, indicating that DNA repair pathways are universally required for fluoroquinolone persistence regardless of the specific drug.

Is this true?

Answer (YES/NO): YES